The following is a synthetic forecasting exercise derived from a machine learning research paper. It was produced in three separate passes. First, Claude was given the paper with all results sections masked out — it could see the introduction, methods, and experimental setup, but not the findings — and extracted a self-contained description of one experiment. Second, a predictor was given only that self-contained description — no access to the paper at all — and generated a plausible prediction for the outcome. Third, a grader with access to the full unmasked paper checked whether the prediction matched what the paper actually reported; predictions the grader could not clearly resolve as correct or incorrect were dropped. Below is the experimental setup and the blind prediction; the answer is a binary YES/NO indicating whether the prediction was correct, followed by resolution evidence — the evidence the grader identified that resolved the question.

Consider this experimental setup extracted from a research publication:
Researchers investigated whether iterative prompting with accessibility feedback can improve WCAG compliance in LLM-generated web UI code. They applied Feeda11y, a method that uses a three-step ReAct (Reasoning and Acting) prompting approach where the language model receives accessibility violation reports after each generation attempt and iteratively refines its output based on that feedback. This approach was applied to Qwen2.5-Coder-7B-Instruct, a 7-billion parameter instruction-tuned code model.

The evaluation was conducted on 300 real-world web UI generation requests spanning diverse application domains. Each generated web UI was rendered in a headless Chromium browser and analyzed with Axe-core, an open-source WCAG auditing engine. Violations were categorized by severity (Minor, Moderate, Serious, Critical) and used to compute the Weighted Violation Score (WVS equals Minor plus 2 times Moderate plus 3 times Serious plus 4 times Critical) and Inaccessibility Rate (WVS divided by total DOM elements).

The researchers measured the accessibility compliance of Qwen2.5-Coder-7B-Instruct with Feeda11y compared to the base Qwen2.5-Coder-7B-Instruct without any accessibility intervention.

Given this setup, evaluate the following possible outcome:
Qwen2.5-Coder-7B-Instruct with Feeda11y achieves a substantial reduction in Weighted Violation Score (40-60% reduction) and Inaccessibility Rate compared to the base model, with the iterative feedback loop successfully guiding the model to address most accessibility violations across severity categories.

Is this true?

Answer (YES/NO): NO